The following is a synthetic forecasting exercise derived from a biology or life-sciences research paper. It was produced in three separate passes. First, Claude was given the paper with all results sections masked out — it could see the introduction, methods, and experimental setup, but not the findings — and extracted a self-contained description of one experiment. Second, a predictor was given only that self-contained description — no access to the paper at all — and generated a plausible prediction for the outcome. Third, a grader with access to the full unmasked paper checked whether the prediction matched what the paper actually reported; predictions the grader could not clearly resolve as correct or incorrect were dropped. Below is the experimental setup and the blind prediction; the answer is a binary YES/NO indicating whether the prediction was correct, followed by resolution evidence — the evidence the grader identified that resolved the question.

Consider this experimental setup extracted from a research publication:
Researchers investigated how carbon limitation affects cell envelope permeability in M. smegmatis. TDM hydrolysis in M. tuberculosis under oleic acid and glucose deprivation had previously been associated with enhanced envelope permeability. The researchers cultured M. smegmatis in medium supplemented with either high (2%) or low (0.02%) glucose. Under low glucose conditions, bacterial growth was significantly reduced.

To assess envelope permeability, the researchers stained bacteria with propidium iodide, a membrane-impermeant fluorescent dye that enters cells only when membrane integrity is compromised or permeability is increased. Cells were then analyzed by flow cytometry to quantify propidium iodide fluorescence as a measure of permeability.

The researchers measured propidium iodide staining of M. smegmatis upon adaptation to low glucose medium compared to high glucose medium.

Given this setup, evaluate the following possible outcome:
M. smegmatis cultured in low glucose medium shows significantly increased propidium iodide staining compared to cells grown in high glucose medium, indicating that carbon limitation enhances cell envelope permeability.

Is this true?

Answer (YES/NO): NO